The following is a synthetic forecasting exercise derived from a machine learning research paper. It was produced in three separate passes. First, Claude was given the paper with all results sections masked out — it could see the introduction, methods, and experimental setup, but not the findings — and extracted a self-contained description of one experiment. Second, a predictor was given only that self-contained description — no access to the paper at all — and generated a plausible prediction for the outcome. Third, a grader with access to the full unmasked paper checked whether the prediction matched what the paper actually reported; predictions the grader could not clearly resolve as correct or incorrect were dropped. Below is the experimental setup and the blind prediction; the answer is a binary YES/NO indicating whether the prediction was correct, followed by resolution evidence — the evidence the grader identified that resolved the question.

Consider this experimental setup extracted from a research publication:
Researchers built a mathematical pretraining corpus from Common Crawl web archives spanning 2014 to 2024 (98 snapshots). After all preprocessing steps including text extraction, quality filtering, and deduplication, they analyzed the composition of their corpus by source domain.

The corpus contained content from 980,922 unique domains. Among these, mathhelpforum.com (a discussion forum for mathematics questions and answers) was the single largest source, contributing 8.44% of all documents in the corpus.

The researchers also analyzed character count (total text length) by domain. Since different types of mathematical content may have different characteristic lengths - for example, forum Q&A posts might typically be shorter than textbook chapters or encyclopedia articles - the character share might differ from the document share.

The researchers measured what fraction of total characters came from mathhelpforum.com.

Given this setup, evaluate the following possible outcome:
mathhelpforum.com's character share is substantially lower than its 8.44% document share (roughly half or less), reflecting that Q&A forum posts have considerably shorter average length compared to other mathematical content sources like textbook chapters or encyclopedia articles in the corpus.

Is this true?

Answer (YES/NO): YES